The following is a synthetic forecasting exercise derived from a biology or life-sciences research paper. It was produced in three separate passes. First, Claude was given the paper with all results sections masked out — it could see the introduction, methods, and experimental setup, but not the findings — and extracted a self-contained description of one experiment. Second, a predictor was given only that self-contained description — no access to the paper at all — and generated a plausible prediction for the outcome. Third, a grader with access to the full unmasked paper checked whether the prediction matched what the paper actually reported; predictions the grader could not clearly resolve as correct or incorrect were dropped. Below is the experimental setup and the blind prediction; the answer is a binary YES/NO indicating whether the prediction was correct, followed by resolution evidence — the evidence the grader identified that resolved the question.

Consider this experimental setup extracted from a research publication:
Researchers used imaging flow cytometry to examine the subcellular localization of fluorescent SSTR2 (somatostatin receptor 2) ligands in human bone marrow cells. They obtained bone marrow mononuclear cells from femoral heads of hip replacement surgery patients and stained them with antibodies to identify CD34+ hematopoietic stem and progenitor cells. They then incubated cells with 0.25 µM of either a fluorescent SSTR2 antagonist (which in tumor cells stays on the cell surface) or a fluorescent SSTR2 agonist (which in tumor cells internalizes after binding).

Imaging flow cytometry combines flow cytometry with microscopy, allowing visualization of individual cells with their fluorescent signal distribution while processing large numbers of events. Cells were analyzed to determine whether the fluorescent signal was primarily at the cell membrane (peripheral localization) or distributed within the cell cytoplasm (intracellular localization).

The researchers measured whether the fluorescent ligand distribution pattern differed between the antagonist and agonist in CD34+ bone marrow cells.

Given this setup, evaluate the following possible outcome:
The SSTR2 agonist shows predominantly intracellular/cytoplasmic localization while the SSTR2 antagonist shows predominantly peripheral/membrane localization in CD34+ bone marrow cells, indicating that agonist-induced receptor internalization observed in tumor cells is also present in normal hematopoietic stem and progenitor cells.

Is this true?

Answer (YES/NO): YES